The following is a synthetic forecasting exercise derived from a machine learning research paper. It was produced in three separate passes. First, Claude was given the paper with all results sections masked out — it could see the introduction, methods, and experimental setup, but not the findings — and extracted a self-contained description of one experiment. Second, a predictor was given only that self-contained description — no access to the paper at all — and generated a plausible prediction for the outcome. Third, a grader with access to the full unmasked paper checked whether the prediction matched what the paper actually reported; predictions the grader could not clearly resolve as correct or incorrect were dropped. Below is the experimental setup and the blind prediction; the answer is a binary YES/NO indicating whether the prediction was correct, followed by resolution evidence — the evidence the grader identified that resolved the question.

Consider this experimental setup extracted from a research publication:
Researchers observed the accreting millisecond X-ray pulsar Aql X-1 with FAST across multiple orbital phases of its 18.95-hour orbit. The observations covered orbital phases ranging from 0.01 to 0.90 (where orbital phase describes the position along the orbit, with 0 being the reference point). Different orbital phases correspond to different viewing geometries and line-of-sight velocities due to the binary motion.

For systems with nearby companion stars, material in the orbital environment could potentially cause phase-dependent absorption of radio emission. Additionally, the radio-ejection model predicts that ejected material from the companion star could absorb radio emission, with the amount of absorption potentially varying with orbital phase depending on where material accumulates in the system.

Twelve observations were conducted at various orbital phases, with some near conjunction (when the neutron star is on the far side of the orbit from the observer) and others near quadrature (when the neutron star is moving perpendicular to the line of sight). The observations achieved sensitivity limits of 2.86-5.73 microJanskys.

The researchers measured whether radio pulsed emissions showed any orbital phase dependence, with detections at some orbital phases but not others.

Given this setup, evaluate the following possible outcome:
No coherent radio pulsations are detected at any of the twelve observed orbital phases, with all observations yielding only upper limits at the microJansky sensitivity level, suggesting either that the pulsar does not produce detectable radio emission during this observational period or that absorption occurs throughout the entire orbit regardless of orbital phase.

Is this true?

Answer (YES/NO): YES